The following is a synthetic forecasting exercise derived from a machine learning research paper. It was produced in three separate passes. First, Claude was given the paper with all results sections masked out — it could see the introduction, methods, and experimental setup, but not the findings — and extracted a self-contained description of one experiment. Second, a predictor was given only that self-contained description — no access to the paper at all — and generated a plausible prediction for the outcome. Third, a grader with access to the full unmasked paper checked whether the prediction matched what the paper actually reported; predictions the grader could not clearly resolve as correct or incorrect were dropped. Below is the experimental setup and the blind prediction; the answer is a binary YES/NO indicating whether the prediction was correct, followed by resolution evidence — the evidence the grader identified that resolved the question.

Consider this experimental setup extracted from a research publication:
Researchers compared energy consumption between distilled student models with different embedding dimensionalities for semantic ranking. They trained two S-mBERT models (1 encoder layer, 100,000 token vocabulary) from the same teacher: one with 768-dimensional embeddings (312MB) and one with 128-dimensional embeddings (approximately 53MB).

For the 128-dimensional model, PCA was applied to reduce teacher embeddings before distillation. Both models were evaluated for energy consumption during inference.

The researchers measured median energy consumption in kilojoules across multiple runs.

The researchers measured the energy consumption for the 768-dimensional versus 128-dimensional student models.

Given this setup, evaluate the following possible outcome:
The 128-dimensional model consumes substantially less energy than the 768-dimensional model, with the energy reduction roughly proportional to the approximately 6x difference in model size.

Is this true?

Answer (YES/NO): NO